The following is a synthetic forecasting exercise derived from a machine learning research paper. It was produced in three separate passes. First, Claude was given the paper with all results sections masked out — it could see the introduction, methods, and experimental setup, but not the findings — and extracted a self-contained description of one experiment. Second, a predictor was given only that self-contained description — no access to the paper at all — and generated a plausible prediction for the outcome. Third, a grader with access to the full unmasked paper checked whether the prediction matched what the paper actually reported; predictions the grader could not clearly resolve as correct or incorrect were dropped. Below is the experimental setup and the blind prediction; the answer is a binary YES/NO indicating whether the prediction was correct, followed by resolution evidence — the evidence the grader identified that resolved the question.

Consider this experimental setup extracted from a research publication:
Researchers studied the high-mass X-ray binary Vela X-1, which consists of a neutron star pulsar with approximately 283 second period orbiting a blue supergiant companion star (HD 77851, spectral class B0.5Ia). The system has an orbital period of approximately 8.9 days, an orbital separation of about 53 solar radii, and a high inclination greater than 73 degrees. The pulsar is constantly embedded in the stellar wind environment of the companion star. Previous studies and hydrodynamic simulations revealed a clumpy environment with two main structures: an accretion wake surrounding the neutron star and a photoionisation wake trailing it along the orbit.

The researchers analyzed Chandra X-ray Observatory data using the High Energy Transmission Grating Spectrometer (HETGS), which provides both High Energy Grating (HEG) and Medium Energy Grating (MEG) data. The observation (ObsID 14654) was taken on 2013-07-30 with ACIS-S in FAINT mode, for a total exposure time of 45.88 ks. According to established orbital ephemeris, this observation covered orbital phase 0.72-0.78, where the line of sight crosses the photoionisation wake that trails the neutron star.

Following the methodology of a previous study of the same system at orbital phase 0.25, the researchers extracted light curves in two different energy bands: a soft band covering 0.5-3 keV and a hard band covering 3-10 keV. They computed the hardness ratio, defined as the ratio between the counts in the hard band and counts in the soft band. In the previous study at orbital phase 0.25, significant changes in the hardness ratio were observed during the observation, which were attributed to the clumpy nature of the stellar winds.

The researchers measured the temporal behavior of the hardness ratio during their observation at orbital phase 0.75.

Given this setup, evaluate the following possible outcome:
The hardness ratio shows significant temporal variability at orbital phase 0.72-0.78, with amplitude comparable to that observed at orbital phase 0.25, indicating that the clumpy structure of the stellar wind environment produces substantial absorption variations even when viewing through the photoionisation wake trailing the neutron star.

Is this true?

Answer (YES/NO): NO